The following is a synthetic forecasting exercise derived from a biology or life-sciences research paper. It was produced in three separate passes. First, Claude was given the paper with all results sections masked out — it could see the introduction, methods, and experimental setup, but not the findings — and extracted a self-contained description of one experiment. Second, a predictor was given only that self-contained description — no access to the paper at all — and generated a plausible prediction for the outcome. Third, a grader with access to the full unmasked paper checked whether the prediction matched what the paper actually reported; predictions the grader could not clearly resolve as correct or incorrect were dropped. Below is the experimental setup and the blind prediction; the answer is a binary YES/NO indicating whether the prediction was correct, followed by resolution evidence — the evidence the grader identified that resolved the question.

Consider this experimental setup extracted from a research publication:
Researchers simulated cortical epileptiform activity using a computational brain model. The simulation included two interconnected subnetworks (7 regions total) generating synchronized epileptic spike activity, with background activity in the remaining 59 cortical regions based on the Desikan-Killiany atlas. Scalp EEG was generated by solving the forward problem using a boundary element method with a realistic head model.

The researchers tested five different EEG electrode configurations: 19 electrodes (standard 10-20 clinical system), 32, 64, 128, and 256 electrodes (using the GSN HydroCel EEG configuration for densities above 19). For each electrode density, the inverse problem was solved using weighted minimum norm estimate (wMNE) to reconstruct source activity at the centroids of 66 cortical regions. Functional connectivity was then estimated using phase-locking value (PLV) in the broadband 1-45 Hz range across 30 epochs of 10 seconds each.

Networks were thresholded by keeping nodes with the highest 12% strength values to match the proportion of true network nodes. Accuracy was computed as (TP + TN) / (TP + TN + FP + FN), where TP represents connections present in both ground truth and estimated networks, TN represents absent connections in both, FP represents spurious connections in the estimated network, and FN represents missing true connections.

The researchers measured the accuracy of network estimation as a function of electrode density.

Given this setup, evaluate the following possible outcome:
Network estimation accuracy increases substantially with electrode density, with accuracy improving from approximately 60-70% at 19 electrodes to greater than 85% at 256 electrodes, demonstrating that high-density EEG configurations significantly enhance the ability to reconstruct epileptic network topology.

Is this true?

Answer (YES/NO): NO